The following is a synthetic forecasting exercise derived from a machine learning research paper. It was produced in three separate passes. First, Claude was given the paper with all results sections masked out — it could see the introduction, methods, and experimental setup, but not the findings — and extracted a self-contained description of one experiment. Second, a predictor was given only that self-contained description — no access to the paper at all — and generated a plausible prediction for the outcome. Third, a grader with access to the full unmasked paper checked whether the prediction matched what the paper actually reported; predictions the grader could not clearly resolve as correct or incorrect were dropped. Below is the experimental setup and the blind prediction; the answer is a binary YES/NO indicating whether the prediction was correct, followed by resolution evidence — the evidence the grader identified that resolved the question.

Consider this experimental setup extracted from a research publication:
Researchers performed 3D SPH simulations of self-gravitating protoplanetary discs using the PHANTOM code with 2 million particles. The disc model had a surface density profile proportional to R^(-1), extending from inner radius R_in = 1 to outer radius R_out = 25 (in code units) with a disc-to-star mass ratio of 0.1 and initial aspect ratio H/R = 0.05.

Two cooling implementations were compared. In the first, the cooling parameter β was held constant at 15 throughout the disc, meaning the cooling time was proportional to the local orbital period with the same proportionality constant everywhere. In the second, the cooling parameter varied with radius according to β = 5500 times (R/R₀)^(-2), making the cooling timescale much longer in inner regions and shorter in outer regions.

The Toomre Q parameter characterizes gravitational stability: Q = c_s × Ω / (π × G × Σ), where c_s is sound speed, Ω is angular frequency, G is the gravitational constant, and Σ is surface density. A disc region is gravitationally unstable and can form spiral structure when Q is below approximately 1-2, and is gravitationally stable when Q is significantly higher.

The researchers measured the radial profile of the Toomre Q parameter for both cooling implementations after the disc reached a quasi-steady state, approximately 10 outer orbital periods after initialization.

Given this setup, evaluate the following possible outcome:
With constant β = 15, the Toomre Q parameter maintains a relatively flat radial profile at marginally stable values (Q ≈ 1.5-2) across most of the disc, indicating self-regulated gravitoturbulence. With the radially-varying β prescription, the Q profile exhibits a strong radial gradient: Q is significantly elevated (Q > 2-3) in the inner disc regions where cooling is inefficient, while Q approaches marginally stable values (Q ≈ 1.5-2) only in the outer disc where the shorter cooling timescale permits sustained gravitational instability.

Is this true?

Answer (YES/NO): YES